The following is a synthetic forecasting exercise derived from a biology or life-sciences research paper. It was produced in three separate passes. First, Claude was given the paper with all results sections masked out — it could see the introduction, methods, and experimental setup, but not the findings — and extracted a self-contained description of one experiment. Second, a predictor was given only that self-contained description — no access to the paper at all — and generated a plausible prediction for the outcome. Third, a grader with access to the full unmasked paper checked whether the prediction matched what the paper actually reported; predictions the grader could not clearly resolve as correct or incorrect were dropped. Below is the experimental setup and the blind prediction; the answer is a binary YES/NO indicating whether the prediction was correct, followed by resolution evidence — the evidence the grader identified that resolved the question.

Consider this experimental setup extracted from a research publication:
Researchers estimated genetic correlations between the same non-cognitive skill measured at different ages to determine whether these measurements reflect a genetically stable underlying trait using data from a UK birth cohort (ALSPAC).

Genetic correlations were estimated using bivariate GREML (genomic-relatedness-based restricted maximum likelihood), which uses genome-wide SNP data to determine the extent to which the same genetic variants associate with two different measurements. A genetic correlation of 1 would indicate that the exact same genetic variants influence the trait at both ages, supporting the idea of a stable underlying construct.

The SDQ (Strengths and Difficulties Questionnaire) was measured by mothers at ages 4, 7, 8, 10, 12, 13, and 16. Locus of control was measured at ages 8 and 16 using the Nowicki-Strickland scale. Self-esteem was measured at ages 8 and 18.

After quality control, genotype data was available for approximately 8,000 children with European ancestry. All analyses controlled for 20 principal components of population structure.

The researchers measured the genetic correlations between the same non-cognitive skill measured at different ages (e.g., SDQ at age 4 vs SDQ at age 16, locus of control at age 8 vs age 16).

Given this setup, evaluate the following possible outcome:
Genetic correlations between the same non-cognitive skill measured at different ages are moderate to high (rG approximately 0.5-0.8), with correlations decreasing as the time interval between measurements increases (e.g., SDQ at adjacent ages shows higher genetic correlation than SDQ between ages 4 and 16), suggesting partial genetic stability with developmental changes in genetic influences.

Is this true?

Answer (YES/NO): NO